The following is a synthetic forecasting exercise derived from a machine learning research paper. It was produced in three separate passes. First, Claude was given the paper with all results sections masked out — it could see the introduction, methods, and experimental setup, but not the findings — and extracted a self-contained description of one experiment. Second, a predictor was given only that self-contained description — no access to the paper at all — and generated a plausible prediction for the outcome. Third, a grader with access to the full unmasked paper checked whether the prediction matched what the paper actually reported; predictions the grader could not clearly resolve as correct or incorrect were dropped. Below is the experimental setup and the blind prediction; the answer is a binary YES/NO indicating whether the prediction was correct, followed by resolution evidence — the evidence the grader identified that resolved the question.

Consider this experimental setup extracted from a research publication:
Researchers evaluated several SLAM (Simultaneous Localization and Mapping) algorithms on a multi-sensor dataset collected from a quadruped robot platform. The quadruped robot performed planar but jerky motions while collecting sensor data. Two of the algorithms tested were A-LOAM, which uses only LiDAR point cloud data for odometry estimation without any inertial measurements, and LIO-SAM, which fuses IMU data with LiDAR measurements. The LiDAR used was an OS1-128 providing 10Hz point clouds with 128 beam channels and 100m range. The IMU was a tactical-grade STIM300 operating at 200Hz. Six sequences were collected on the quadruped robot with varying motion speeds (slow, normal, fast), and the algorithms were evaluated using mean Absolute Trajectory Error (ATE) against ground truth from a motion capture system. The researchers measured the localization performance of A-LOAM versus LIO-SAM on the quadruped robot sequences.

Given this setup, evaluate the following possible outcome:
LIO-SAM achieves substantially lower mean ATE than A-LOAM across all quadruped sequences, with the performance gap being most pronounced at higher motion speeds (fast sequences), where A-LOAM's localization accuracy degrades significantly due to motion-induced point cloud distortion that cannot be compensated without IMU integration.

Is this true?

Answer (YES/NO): NO